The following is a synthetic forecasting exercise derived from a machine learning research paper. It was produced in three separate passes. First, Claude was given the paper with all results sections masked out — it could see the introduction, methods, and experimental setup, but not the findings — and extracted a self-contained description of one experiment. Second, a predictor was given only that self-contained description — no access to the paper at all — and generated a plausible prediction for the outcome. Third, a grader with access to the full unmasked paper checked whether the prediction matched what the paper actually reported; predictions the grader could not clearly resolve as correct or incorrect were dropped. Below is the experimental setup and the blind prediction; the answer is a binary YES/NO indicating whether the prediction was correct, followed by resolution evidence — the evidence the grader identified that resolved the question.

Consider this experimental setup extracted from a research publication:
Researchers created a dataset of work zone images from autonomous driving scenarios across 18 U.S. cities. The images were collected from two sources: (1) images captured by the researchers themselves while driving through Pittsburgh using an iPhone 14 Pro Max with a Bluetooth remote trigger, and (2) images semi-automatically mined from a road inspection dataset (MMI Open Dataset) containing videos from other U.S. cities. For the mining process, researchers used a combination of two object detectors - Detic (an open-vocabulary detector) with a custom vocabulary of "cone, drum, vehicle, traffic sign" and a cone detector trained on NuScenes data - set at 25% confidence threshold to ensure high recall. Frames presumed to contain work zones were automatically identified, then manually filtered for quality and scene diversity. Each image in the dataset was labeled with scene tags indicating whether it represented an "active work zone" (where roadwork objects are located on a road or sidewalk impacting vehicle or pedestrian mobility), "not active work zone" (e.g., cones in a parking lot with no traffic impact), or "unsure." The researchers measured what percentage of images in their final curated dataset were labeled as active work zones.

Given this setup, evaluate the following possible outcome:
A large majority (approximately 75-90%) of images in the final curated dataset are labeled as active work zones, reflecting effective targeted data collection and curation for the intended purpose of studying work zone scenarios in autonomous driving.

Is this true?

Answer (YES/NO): YES